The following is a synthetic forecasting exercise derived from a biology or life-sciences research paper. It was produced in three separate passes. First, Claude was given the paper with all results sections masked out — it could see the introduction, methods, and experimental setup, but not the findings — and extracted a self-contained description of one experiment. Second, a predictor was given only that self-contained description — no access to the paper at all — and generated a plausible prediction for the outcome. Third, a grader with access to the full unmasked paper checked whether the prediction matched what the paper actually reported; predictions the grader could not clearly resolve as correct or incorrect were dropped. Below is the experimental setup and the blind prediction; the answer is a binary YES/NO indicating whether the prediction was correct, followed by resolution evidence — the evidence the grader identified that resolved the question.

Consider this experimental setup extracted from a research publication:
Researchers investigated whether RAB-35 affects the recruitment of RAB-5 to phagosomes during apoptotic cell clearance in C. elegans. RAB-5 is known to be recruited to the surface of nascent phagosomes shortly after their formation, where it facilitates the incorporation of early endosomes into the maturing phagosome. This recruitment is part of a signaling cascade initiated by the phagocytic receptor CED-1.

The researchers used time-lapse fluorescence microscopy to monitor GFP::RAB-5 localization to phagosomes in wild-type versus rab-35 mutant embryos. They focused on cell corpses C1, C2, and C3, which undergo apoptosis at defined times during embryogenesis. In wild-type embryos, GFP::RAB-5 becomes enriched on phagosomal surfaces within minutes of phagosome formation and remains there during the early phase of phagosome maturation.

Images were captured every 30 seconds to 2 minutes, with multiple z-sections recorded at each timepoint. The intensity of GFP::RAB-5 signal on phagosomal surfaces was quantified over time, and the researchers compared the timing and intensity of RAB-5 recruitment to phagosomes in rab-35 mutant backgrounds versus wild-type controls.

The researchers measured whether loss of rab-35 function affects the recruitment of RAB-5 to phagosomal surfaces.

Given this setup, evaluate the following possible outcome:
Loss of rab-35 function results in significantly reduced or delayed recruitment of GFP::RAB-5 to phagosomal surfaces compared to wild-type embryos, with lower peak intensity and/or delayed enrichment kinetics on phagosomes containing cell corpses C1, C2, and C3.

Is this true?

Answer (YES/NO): YES